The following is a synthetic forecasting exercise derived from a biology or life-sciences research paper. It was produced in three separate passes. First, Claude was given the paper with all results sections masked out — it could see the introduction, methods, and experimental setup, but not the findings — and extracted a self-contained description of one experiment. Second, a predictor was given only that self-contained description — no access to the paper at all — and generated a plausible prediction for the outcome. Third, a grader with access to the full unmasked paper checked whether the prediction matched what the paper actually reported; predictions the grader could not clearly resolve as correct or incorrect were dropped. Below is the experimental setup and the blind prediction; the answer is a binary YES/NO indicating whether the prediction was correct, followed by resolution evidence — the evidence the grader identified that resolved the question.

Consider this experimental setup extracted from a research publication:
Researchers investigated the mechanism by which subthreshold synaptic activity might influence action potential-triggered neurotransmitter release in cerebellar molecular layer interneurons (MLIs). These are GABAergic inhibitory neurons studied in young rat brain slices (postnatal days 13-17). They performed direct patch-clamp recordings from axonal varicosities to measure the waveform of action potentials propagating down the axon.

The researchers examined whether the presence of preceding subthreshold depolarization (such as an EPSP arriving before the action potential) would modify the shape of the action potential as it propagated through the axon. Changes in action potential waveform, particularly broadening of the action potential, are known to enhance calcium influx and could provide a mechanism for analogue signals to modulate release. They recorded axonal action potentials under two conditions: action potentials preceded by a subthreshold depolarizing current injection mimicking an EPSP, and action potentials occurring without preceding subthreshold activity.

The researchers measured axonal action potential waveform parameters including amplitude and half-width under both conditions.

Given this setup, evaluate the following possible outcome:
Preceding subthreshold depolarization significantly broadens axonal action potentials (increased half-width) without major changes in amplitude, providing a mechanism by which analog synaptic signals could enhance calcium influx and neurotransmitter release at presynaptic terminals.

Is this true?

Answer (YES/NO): NO